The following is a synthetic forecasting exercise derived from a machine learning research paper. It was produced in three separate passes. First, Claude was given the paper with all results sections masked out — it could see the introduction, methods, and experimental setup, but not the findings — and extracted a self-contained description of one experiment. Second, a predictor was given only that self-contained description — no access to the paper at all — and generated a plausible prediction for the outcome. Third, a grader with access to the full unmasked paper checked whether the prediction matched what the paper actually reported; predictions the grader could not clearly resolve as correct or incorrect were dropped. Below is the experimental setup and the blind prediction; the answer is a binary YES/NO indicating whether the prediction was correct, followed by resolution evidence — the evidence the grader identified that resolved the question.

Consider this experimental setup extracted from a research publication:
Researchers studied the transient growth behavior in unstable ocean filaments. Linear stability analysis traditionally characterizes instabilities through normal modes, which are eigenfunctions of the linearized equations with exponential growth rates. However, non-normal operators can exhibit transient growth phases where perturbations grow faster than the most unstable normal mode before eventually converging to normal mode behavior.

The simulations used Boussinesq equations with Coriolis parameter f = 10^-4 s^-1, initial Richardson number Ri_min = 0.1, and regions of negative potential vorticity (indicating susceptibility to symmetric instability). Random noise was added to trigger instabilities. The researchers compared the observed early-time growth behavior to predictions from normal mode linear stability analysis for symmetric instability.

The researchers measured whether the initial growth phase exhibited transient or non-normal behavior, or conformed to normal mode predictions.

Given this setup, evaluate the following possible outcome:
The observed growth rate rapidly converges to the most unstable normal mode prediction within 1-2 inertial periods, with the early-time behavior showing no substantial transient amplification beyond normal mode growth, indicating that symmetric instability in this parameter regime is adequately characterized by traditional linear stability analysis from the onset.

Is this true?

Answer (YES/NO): NO